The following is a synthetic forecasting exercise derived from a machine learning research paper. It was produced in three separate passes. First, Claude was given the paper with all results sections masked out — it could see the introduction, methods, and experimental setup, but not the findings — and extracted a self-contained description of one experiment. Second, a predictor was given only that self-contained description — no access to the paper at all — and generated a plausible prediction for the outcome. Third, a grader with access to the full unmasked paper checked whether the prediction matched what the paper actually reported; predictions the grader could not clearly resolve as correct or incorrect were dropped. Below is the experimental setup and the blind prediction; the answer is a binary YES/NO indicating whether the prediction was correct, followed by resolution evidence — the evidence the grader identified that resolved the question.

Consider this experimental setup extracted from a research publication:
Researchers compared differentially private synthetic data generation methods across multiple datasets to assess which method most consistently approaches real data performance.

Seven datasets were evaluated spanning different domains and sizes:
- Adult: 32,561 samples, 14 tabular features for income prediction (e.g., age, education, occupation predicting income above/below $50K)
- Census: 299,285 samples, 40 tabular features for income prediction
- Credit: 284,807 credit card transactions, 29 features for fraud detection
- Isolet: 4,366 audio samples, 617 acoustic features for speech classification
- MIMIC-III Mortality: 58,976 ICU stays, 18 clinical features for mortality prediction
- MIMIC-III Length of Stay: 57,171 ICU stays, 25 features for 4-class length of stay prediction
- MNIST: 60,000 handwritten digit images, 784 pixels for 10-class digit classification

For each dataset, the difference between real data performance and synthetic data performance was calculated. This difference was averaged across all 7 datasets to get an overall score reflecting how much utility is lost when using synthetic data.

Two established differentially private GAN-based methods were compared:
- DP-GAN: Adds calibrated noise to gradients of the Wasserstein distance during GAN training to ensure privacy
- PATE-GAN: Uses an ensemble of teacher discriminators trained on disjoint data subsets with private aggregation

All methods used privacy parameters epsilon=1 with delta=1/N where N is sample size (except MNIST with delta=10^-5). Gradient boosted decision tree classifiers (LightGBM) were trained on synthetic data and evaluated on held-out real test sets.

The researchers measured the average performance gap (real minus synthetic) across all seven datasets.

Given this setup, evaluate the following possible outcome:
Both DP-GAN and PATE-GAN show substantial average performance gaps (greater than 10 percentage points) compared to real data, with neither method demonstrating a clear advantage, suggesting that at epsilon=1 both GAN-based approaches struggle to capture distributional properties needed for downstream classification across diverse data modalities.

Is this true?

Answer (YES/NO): NO